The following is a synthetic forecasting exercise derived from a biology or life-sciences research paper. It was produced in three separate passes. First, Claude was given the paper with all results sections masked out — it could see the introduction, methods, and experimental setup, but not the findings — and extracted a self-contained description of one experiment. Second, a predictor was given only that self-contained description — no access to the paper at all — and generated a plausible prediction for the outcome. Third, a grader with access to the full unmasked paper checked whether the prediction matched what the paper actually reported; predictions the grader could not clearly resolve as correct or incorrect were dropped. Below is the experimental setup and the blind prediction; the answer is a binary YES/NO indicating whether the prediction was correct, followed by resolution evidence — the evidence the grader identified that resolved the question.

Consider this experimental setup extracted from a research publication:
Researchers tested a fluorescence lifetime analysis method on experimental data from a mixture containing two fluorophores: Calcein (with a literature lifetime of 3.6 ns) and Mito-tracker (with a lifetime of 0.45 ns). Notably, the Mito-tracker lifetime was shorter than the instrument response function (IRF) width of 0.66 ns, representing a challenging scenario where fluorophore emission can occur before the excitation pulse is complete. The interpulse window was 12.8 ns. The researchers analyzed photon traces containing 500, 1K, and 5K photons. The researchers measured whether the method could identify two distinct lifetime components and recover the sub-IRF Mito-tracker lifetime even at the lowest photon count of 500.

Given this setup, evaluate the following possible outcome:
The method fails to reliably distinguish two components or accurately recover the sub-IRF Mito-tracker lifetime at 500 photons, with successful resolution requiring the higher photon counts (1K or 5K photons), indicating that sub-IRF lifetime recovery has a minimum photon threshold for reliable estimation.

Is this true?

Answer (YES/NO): NO